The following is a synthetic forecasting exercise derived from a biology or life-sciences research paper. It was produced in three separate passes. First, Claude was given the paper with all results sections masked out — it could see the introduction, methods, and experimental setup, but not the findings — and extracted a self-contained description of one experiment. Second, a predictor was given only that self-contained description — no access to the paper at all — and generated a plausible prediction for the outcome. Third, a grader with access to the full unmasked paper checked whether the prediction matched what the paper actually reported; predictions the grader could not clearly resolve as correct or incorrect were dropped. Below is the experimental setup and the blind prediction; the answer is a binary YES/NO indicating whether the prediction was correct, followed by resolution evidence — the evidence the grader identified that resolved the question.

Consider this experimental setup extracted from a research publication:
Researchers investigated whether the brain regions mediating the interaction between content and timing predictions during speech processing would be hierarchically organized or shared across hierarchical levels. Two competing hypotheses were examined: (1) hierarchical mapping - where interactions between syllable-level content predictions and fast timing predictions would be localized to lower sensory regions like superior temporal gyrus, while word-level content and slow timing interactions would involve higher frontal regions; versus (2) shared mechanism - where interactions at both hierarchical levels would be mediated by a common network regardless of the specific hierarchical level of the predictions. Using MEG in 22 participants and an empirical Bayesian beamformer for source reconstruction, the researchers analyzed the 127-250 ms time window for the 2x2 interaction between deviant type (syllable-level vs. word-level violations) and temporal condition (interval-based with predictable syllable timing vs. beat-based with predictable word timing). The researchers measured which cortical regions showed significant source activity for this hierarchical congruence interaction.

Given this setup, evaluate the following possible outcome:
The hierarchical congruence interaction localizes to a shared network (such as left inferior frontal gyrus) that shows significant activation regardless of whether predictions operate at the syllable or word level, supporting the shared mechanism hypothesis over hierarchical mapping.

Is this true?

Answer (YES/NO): NO